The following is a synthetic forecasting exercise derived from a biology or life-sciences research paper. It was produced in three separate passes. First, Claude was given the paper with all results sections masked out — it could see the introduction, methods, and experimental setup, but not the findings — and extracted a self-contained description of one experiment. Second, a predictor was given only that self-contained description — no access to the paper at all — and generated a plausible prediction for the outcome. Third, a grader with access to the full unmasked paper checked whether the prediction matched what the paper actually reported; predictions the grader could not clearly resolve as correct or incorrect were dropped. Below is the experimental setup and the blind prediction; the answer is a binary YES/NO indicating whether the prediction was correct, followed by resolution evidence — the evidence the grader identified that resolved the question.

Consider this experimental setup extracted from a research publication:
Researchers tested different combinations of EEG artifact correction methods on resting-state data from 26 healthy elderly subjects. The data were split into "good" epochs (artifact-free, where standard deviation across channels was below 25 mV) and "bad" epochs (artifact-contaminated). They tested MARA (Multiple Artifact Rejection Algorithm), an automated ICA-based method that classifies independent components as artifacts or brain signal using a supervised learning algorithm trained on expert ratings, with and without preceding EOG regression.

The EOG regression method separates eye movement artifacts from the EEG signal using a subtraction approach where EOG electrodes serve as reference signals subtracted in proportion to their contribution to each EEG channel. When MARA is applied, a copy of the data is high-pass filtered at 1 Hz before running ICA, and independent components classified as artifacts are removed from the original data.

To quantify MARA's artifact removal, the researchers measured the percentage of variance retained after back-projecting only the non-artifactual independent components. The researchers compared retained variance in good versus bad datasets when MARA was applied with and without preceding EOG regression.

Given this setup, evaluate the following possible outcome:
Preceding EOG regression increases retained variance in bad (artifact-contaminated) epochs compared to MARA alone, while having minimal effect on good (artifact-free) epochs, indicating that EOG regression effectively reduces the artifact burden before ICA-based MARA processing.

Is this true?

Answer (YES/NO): YES